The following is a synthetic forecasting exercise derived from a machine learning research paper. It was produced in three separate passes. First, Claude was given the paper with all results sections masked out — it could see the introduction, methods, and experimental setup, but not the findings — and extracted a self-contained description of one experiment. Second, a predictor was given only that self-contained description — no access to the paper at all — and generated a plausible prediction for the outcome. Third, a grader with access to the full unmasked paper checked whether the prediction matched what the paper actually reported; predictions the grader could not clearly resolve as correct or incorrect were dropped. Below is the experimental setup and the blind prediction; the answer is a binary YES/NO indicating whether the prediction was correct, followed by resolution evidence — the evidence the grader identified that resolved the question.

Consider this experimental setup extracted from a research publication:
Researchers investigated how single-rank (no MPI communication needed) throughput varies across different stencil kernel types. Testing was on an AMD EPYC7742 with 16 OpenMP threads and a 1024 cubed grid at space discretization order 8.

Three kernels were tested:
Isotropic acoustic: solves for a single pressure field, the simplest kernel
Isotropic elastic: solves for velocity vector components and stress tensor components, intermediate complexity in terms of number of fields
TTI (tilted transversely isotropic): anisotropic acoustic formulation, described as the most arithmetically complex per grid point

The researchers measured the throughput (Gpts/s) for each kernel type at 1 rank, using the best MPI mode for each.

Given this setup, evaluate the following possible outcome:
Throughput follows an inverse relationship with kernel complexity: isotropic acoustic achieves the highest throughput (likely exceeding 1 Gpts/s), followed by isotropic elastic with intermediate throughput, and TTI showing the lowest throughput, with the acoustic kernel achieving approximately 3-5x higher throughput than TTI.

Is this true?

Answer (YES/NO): NO